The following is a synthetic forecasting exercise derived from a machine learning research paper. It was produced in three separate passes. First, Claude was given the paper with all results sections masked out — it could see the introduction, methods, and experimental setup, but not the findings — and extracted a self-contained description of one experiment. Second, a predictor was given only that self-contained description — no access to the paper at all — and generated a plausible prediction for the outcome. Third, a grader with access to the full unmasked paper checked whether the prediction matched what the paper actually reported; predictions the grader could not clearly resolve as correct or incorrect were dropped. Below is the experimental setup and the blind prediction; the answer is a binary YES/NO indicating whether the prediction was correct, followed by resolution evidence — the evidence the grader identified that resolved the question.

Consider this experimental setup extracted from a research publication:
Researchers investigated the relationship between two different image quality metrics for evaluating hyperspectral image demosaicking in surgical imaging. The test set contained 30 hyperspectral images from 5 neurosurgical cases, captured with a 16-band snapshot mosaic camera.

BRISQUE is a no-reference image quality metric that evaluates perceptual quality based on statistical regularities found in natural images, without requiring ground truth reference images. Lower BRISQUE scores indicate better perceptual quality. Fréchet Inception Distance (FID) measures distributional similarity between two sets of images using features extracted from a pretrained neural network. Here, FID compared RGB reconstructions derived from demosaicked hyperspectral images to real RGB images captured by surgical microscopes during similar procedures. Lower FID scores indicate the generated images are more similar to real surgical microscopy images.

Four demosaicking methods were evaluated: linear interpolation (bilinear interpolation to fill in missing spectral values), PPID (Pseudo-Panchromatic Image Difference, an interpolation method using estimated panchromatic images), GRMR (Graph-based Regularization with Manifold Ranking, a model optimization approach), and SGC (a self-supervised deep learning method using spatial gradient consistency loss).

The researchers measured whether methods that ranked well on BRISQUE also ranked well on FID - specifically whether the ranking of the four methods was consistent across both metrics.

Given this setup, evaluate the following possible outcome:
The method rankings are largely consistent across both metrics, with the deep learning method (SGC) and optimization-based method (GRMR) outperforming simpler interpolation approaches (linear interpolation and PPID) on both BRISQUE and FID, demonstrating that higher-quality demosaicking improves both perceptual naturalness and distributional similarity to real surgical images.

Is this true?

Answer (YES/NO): NO